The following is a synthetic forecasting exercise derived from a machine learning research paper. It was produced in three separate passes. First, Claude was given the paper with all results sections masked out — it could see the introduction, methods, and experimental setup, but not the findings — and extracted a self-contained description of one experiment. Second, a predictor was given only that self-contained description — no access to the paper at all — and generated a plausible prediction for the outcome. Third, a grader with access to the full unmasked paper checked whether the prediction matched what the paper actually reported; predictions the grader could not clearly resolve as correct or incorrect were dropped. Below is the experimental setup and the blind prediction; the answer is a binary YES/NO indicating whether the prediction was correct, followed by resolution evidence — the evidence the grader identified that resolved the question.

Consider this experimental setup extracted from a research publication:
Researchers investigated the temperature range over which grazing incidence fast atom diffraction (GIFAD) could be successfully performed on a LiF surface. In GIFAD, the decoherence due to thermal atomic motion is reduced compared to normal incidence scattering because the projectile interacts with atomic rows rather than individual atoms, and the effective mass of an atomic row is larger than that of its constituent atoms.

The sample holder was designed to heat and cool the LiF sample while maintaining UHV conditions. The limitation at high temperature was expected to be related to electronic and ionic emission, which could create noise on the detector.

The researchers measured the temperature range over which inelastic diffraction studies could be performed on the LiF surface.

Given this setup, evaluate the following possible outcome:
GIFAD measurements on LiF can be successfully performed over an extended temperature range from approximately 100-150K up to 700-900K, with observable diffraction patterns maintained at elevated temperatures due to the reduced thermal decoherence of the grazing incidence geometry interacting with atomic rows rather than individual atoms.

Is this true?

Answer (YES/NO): NO